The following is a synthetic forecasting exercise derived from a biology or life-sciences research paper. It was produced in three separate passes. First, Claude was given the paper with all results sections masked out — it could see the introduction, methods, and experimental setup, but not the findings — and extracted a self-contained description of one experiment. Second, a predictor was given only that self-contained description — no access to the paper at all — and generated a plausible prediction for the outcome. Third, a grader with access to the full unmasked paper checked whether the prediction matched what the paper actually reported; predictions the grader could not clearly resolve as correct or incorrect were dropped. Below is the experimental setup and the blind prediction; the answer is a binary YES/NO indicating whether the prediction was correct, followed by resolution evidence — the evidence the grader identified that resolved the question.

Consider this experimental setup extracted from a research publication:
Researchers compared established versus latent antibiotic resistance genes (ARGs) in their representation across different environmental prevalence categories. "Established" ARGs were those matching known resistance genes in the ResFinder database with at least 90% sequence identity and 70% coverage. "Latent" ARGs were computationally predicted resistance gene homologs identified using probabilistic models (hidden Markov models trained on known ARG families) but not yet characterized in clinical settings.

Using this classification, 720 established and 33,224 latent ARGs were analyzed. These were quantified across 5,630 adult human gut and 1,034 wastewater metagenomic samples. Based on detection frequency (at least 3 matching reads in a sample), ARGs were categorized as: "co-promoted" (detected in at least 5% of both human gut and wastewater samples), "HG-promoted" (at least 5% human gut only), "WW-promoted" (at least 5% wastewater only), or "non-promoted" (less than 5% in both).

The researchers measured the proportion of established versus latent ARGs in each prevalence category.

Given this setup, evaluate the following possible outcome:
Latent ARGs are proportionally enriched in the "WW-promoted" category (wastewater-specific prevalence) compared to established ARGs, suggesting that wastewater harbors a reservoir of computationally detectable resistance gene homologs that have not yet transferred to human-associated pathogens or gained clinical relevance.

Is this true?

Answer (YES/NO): NO